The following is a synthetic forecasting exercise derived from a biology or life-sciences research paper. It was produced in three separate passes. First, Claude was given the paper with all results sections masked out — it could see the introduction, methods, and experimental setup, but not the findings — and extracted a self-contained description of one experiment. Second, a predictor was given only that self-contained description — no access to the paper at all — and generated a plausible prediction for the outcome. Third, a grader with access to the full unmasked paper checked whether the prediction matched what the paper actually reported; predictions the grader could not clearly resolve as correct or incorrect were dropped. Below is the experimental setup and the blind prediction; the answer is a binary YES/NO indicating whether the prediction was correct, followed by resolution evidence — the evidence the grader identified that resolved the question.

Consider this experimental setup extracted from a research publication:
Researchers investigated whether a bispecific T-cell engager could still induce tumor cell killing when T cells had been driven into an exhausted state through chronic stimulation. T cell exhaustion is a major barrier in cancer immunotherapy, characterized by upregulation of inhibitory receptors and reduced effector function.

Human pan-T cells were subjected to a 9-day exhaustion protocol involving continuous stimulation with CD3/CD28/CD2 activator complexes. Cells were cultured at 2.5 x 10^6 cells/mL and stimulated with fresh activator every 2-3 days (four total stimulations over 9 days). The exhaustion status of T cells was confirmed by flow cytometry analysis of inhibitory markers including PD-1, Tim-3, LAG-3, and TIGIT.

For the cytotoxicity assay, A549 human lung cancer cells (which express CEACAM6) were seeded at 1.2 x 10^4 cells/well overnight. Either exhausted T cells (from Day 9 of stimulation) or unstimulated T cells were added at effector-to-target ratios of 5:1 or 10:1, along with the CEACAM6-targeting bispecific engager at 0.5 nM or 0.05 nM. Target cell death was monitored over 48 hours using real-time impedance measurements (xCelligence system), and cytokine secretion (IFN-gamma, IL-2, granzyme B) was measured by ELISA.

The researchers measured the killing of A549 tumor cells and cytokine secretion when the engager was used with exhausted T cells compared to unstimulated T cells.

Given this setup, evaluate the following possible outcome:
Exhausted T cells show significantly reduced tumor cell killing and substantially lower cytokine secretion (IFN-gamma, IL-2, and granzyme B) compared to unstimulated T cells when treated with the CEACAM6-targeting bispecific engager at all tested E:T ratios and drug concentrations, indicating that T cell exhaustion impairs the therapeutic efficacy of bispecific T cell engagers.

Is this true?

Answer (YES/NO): NO